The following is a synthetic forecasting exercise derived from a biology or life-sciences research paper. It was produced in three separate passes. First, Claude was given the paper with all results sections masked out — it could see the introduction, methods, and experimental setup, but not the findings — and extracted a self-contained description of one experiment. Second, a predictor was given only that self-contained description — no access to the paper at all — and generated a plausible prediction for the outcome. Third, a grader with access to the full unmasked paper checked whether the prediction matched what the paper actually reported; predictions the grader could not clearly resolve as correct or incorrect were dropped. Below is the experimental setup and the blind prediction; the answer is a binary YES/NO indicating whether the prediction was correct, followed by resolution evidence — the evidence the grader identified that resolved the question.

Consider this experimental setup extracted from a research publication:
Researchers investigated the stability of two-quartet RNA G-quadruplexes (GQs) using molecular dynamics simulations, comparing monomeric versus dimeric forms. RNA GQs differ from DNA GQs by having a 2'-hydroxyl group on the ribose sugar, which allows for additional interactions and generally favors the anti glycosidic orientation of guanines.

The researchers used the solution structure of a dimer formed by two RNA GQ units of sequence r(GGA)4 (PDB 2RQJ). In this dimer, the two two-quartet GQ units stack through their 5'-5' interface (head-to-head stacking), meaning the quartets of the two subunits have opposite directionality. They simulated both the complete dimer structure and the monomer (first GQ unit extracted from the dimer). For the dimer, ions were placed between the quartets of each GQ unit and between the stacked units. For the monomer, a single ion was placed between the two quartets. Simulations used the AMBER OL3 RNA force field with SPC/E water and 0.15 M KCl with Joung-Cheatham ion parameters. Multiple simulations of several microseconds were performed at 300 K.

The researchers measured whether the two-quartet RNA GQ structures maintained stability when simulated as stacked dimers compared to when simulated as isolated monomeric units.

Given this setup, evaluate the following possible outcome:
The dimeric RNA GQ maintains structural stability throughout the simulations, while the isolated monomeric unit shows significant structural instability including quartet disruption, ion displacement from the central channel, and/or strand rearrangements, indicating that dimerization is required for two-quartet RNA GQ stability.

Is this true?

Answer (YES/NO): NO